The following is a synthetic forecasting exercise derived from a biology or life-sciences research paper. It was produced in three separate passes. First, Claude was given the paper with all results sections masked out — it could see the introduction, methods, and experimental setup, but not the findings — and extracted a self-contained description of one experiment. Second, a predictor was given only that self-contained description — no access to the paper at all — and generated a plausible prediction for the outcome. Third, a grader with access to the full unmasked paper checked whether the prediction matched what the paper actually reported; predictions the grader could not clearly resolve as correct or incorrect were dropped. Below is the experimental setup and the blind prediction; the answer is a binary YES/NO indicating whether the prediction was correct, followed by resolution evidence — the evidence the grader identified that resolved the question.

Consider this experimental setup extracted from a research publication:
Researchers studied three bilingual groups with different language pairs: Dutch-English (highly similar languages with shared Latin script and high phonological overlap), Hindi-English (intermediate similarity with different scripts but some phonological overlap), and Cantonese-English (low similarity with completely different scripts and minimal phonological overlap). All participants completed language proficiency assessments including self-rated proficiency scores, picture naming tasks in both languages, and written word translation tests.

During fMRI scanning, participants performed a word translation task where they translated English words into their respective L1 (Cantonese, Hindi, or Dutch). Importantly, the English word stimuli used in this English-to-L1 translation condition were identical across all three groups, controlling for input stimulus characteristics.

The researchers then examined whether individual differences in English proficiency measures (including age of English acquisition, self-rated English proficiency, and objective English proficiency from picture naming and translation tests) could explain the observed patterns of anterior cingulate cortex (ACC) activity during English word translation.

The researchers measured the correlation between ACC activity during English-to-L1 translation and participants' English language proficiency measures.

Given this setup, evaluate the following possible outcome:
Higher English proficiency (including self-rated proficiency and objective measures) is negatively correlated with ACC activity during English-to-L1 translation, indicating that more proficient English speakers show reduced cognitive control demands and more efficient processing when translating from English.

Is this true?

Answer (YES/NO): NO